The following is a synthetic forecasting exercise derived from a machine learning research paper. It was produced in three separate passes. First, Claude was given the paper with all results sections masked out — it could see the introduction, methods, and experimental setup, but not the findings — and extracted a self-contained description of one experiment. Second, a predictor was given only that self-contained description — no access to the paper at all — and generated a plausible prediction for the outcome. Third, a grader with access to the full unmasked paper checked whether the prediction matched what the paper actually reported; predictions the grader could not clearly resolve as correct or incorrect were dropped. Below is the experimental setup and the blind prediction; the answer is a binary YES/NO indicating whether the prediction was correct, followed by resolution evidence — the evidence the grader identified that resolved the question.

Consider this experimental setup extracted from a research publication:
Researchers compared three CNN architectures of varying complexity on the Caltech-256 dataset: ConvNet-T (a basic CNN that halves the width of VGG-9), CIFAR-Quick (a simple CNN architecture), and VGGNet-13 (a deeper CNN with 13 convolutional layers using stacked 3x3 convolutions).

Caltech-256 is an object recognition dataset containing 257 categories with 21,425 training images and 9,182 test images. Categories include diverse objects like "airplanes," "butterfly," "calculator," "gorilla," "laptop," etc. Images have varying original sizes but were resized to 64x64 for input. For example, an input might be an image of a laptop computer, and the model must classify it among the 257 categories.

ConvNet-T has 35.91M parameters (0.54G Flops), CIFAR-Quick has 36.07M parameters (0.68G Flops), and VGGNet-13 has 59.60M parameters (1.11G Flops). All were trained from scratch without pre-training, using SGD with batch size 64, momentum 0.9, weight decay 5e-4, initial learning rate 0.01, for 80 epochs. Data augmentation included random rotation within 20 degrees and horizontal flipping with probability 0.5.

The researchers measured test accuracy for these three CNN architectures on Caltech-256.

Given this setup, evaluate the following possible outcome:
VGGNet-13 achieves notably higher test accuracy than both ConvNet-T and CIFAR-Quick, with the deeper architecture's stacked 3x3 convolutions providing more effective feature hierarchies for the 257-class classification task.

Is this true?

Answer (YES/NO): NO